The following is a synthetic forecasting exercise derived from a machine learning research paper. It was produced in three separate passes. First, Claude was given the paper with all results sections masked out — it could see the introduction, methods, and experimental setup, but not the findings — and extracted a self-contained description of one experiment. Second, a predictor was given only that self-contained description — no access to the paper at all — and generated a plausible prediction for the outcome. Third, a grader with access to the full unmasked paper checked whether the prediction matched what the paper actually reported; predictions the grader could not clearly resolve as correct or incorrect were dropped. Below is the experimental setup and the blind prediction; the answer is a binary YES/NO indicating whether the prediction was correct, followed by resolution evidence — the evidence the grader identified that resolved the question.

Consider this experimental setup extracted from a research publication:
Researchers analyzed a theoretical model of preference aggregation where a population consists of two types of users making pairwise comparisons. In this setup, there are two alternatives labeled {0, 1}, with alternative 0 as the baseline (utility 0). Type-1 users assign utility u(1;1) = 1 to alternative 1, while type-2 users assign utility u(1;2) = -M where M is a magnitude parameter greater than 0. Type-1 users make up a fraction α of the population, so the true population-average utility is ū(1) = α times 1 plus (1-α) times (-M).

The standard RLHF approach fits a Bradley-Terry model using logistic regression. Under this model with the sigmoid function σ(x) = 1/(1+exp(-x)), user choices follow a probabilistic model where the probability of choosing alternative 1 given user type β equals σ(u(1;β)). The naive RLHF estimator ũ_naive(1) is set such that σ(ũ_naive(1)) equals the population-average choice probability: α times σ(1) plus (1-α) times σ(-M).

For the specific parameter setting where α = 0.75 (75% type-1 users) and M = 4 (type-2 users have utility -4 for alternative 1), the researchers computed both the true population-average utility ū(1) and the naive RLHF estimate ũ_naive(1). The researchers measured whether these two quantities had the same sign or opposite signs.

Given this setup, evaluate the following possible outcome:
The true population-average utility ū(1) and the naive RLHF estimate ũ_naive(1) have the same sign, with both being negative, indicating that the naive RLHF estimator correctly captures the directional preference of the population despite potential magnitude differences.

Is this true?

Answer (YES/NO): NO